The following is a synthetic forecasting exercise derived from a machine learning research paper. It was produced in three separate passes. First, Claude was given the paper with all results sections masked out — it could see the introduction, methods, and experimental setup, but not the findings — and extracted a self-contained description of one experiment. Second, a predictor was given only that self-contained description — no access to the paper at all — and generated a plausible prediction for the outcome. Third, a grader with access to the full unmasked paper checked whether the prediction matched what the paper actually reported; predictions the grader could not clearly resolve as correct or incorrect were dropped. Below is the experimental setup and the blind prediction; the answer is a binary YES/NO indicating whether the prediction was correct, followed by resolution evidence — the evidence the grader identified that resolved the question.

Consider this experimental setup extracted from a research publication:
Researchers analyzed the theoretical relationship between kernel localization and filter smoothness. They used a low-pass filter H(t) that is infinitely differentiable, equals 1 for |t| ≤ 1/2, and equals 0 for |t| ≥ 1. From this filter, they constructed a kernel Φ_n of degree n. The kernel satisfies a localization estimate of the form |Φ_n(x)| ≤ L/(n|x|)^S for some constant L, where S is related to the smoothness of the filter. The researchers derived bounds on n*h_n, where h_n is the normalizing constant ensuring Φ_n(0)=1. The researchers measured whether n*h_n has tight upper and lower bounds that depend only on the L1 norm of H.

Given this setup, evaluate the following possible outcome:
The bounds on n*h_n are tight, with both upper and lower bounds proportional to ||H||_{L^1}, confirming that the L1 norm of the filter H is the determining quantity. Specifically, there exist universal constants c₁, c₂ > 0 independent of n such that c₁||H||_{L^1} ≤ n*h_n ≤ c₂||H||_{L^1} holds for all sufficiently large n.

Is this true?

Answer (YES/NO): NO